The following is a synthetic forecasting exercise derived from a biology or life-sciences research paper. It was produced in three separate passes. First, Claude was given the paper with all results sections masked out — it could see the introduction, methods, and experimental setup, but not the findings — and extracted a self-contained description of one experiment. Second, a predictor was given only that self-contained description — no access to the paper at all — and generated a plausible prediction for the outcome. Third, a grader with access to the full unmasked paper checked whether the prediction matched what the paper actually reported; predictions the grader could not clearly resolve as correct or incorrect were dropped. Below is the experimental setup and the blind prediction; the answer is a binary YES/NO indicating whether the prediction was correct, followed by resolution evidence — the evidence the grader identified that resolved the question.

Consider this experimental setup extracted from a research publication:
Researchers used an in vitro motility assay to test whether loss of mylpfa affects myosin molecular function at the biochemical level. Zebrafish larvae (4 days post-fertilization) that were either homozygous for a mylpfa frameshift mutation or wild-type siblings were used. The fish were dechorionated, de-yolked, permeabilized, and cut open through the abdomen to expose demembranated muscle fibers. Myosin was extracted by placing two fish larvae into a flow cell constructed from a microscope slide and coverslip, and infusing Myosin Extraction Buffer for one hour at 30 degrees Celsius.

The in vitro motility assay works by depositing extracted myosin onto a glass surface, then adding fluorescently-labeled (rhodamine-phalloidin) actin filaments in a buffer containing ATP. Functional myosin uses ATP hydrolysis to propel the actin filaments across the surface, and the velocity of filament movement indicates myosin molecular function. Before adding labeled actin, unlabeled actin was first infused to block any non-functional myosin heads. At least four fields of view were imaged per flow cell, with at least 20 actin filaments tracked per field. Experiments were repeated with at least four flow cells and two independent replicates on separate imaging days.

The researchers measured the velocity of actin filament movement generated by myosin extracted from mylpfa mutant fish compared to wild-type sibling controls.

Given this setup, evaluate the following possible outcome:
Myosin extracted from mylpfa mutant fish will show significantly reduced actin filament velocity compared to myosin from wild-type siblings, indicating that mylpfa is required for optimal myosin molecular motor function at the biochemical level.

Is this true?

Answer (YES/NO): YES